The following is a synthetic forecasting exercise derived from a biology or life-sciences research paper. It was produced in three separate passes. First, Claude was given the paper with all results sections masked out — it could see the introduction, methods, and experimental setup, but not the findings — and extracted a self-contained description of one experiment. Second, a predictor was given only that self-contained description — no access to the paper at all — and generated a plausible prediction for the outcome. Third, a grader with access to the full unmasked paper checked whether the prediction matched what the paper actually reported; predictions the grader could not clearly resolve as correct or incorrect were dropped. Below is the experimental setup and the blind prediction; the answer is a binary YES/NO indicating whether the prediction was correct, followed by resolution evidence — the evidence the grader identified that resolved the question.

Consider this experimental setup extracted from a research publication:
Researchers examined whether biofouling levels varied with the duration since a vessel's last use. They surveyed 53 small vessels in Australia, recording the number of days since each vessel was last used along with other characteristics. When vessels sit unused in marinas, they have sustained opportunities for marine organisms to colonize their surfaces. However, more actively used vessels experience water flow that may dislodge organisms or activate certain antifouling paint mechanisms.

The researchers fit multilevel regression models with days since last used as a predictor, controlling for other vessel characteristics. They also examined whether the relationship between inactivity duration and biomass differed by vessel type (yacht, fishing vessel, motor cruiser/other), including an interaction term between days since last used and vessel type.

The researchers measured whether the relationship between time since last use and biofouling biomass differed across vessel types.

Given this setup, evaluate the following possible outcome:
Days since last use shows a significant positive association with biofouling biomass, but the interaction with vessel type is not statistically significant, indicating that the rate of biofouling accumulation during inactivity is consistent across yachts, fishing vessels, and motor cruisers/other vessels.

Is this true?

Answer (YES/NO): NO